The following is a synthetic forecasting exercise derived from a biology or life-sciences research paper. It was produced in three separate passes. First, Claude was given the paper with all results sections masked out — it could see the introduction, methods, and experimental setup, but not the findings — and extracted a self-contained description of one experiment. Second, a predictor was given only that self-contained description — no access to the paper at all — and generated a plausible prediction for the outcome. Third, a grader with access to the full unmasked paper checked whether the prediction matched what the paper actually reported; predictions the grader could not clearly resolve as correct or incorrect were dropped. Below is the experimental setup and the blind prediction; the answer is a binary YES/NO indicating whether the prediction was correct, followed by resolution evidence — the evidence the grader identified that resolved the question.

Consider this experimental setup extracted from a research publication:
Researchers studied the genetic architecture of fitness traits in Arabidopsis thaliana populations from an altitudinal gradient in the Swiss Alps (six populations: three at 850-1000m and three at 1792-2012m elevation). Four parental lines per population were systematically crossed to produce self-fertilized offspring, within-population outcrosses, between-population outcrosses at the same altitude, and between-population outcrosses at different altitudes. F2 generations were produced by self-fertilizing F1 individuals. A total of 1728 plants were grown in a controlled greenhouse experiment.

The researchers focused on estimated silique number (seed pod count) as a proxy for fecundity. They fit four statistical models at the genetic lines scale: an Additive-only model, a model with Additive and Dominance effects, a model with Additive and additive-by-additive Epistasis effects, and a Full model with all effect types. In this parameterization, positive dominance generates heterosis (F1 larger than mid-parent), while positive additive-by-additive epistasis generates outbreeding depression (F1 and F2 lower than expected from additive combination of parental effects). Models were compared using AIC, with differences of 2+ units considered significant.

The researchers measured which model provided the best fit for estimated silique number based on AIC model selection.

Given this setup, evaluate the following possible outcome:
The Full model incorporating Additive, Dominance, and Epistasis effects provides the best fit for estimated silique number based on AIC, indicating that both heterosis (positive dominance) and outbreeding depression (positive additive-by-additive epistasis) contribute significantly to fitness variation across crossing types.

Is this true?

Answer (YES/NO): NO